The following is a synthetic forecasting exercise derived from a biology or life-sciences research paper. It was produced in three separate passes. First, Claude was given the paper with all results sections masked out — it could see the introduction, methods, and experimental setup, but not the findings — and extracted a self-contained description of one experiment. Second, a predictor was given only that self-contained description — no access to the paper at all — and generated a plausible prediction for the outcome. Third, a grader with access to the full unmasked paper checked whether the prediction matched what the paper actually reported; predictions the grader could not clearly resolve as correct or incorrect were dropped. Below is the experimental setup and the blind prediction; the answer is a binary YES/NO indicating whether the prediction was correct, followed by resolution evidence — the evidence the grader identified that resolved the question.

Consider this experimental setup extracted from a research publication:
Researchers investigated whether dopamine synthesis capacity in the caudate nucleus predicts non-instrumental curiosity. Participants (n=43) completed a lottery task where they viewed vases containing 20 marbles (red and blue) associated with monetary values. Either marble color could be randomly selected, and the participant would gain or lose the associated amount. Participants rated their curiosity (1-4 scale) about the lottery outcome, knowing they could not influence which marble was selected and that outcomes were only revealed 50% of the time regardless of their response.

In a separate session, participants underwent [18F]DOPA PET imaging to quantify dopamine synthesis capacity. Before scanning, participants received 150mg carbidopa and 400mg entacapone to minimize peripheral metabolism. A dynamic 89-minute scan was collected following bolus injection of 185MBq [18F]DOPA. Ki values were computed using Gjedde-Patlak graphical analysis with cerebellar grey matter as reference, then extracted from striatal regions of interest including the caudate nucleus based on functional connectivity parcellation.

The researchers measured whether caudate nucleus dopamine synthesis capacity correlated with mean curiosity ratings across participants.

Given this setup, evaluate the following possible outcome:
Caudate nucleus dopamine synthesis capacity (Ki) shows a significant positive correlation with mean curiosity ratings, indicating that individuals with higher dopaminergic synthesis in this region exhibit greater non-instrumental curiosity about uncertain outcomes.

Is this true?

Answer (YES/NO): NO